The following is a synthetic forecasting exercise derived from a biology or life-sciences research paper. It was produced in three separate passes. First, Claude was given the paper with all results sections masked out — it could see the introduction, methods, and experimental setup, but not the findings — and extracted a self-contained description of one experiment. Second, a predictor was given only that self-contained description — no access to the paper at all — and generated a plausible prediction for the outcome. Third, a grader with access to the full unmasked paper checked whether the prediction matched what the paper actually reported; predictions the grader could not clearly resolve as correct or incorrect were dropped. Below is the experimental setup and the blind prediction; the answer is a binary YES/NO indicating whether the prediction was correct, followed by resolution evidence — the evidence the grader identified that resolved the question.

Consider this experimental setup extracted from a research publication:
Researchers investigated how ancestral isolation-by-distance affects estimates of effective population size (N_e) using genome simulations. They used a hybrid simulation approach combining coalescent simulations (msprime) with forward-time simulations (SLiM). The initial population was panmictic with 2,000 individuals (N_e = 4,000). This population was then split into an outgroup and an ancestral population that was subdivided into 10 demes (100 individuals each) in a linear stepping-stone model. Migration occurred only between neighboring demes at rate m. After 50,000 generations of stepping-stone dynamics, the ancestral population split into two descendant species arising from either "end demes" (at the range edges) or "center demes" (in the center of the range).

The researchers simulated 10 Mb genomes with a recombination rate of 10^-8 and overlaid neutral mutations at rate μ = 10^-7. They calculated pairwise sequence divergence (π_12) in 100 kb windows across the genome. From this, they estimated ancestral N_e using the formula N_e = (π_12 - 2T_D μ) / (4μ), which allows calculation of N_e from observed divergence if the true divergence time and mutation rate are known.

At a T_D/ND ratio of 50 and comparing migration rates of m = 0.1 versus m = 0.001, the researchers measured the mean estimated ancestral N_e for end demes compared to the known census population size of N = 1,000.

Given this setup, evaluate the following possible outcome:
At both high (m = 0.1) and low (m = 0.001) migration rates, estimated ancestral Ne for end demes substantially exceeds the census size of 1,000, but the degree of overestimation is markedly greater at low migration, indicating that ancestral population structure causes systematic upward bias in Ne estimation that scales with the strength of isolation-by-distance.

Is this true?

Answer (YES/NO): NO